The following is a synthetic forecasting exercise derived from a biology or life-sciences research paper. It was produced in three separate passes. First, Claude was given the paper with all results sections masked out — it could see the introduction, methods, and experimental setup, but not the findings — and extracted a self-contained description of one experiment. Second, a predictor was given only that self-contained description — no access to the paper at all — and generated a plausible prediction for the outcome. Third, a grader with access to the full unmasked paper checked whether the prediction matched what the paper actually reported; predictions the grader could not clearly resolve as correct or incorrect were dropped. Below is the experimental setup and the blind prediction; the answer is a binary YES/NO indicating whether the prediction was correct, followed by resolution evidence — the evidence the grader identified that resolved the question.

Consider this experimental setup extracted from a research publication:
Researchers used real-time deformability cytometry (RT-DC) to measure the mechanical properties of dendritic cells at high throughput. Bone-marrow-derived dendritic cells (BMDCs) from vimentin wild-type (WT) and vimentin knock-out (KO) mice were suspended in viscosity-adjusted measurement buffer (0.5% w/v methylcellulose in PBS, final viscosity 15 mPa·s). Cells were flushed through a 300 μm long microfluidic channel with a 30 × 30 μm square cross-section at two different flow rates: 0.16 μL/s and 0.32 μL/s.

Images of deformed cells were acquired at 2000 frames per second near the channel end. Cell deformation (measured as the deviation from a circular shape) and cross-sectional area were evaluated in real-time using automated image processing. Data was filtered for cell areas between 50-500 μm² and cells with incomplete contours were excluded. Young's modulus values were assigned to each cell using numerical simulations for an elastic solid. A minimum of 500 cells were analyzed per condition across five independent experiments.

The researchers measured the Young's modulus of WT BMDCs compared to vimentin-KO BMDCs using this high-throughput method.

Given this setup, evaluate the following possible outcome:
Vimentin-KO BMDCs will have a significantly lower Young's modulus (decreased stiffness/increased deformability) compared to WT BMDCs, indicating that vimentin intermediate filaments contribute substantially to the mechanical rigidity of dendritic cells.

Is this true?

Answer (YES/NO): YES